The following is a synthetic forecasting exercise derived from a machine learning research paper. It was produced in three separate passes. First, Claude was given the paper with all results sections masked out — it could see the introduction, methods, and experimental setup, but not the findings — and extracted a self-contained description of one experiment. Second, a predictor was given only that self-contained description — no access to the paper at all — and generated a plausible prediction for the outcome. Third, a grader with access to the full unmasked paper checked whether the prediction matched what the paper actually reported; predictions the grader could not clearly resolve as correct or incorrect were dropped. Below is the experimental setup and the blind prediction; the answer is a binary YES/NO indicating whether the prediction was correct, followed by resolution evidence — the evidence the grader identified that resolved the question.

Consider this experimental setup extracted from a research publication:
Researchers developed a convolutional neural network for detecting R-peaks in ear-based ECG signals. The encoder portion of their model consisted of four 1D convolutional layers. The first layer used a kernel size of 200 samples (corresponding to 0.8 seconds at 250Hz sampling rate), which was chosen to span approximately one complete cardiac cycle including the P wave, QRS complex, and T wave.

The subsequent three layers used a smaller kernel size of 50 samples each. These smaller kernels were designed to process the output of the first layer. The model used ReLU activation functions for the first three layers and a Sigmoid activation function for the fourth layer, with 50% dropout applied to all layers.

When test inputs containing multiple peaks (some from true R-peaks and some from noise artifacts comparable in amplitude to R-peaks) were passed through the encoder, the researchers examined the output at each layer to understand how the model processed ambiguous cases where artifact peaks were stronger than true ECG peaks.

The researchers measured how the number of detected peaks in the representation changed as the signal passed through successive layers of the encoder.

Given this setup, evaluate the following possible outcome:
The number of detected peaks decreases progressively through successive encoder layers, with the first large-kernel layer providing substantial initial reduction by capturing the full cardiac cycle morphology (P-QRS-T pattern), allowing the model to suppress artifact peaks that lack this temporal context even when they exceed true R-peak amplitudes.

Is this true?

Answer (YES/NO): NO